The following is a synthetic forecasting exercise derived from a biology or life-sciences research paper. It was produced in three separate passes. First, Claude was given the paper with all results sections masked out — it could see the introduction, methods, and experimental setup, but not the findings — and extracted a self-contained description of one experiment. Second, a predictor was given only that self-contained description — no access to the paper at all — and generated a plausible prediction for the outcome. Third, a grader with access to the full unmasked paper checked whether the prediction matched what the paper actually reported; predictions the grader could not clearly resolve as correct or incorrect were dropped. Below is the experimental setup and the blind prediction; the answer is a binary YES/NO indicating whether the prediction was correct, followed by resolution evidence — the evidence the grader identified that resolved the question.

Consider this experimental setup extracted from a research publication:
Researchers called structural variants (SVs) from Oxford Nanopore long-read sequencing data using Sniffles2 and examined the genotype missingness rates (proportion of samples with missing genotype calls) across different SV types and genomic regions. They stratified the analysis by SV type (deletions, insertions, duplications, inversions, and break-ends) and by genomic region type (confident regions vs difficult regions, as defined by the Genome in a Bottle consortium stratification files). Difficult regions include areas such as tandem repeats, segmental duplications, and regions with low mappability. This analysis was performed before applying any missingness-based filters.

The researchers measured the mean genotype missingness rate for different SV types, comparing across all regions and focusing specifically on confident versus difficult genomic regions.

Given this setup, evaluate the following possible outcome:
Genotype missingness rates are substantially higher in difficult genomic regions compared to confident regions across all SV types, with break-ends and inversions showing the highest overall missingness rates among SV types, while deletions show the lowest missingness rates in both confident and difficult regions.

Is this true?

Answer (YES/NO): NO